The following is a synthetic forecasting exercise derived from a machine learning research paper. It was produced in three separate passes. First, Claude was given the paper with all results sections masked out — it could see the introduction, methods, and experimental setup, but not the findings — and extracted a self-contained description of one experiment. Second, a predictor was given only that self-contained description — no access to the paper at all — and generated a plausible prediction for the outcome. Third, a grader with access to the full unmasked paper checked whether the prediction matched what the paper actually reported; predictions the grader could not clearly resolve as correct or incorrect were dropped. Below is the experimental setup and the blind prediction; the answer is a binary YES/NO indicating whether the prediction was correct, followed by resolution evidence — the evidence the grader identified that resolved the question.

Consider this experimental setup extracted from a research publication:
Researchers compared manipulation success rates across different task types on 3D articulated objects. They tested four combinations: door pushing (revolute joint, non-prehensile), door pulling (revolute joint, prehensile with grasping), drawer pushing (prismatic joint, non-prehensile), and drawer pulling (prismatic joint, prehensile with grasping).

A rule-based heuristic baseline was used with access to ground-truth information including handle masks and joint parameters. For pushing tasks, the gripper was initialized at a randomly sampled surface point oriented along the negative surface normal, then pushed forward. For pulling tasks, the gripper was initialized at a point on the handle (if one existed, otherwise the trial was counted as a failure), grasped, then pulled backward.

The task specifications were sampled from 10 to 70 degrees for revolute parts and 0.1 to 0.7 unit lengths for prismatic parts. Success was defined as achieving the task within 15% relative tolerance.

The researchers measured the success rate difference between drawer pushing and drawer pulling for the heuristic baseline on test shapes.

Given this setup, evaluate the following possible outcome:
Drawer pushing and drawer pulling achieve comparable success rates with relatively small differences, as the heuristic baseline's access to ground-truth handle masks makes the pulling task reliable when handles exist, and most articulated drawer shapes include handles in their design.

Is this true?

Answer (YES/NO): NO